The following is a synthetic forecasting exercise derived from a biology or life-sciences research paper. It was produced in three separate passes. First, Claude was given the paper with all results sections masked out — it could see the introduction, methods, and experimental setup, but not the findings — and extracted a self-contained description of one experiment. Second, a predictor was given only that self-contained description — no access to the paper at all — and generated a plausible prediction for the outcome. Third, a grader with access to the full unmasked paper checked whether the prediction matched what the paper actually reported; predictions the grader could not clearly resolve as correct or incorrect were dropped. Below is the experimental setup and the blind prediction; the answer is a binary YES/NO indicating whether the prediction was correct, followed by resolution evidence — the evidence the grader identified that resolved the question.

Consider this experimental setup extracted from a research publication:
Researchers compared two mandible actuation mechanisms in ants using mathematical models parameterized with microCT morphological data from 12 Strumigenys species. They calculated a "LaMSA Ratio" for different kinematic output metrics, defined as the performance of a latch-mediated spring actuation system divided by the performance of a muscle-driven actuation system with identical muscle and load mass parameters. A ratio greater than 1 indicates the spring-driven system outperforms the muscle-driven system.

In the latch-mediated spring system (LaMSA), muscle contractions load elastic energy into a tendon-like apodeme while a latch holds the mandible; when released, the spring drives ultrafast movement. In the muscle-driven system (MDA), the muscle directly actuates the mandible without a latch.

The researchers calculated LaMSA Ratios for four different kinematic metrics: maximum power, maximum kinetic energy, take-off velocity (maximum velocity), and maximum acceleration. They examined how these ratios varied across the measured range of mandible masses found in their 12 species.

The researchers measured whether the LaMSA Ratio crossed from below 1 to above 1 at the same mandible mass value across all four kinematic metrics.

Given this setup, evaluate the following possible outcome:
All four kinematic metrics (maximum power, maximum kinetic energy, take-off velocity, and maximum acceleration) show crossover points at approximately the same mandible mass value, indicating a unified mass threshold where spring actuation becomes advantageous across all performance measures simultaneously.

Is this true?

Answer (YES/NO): NO